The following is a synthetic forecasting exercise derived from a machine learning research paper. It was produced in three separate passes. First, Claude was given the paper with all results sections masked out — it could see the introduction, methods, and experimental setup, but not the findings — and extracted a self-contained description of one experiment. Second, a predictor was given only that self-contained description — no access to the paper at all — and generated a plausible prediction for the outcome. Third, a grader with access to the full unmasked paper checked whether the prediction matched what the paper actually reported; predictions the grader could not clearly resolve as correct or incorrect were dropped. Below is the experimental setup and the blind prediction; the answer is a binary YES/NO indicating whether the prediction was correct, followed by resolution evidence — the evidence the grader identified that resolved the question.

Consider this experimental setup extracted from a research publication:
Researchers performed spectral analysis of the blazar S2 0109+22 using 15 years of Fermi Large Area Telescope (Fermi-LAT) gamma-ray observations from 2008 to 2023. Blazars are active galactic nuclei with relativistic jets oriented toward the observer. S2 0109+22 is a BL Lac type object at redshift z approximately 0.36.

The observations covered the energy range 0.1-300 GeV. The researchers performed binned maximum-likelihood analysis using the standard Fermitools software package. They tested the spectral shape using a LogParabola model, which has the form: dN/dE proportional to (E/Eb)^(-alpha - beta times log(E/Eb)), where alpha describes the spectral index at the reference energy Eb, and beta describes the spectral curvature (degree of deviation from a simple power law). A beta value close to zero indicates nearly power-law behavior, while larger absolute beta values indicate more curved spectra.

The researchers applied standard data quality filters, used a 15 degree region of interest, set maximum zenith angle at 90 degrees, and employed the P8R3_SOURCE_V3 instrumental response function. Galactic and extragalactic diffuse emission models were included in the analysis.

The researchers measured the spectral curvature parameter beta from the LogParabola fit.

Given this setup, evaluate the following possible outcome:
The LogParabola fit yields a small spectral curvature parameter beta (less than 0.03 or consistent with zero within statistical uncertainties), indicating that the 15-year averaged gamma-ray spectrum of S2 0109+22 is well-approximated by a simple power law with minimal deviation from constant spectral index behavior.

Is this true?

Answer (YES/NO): NO